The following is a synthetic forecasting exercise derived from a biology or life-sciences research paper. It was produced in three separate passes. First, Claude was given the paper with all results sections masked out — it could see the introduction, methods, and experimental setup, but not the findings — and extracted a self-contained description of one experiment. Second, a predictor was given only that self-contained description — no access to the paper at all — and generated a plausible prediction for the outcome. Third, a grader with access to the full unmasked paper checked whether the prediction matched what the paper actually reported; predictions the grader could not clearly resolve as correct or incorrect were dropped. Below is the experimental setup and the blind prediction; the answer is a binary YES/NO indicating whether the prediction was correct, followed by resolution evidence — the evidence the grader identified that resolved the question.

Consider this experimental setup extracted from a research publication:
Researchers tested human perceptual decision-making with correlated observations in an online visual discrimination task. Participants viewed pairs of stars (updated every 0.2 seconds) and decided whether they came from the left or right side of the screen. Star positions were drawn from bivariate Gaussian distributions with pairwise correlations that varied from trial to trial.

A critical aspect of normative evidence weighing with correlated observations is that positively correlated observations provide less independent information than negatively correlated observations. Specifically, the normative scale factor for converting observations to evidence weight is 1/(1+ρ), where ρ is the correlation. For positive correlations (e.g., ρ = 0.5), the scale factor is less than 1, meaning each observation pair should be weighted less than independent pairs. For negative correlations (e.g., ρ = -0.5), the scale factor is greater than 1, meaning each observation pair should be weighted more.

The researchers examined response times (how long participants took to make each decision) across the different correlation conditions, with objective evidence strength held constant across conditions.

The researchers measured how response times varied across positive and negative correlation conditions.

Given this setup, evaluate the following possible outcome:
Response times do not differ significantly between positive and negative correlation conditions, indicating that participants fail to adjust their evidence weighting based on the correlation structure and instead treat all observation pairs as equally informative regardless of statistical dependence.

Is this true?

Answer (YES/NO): NO